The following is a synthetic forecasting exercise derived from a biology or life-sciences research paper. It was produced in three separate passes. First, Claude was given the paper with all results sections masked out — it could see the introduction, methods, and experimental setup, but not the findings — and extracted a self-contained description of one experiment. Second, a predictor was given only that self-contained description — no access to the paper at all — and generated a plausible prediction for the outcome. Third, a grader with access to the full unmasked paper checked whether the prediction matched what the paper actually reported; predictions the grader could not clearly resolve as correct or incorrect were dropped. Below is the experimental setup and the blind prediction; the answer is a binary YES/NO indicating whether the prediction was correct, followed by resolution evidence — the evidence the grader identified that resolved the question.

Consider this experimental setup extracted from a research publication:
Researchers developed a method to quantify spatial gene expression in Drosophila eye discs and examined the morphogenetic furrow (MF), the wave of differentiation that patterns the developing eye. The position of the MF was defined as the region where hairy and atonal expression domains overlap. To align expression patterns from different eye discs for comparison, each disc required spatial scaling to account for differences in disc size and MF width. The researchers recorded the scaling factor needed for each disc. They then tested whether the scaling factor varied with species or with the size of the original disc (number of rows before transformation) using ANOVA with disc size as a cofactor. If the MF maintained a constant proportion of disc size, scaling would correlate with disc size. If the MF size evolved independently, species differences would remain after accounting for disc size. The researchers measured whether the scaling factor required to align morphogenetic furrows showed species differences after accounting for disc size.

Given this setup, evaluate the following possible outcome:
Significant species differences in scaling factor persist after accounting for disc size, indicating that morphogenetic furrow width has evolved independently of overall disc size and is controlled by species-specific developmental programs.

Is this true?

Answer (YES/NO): YES